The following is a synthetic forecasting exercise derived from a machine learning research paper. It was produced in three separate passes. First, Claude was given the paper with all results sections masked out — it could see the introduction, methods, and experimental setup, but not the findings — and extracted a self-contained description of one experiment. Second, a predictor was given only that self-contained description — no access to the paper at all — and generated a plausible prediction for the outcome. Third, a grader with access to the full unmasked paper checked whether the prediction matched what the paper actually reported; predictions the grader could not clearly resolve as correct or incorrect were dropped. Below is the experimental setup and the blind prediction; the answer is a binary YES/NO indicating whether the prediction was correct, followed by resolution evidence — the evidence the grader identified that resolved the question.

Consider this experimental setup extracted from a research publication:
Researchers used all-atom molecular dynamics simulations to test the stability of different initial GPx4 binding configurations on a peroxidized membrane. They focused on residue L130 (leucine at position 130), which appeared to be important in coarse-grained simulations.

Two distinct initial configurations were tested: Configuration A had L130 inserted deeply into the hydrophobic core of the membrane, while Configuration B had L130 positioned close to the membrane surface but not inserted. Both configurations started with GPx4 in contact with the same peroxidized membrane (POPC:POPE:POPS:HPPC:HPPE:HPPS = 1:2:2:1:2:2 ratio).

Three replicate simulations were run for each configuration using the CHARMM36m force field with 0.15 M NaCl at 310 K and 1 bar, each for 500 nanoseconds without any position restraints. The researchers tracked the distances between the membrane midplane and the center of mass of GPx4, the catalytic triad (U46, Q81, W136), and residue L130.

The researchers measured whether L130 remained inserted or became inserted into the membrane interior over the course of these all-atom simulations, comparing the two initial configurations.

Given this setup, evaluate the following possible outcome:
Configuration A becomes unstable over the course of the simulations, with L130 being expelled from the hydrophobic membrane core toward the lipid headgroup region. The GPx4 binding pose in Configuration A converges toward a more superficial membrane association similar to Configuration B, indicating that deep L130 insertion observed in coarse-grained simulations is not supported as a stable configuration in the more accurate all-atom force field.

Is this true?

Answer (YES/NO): NO